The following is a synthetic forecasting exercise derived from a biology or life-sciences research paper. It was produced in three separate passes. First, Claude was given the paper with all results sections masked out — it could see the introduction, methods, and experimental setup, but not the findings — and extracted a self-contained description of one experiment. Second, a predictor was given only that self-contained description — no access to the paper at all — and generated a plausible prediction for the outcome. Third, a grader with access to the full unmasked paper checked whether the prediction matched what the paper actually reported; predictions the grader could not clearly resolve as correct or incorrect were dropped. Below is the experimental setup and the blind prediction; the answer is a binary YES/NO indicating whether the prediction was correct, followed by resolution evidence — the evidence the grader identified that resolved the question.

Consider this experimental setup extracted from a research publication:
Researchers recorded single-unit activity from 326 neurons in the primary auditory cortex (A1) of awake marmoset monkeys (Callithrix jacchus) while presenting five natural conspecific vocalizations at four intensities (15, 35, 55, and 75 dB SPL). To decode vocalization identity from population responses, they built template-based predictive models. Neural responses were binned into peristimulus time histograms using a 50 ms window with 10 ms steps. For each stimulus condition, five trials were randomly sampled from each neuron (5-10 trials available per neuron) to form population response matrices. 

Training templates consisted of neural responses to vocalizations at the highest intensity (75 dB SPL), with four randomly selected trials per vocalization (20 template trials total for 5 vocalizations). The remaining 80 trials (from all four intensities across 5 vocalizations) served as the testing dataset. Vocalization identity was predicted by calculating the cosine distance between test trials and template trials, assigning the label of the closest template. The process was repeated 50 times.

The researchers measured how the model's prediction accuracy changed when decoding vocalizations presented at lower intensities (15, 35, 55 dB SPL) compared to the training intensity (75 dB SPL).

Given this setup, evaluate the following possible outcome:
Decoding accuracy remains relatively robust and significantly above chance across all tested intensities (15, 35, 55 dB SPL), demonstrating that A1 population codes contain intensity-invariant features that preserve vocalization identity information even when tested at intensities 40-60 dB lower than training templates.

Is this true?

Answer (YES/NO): NO